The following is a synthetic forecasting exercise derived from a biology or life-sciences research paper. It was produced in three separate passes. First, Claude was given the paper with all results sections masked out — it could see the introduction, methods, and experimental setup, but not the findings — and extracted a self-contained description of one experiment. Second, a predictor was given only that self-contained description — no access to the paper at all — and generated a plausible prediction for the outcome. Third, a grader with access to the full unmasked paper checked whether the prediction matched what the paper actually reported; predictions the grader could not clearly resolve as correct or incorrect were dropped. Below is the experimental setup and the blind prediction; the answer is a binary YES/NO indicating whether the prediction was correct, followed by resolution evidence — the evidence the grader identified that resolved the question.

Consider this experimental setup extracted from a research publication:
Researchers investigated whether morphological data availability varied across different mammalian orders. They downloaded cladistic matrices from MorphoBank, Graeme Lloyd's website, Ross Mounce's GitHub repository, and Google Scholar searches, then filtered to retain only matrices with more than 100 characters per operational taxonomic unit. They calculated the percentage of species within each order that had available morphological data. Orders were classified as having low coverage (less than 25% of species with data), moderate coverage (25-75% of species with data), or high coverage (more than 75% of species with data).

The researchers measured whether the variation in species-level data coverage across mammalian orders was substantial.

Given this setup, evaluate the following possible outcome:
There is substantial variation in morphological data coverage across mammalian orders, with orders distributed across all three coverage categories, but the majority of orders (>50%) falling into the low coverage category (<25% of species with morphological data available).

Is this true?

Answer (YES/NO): NO